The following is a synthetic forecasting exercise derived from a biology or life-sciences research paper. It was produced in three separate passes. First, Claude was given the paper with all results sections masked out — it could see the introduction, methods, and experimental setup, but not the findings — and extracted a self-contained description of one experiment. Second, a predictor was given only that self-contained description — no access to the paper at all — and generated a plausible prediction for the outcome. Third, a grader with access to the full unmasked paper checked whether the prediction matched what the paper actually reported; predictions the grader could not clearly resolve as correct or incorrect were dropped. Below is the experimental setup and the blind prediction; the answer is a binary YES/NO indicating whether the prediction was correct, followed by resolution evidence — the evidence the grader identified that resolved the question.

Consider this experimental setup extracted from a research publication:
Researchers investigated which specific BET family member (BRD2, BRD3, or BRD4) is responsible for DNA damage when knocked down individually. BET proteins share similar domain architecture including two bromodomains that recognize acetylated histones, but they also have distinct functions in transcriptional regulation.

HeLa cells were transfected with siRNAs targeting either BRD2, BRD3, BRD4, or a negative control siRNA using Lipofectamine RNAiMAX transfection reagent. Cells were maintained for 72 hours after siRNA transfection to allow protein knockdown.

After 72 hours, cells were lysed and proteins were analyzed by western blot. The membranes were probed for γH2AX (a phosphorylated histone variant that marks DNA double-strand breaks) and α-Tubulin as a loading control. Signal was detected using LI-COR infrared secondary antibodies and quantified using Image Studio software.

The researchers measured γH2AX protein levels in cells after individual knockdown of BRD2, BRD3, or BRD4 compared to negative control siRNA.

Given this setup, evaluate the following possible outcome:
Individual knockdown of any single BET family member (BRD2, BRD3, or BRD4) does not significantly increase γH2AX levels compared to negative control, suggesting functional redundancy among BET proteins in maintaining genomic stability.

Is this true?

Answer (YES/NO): NO